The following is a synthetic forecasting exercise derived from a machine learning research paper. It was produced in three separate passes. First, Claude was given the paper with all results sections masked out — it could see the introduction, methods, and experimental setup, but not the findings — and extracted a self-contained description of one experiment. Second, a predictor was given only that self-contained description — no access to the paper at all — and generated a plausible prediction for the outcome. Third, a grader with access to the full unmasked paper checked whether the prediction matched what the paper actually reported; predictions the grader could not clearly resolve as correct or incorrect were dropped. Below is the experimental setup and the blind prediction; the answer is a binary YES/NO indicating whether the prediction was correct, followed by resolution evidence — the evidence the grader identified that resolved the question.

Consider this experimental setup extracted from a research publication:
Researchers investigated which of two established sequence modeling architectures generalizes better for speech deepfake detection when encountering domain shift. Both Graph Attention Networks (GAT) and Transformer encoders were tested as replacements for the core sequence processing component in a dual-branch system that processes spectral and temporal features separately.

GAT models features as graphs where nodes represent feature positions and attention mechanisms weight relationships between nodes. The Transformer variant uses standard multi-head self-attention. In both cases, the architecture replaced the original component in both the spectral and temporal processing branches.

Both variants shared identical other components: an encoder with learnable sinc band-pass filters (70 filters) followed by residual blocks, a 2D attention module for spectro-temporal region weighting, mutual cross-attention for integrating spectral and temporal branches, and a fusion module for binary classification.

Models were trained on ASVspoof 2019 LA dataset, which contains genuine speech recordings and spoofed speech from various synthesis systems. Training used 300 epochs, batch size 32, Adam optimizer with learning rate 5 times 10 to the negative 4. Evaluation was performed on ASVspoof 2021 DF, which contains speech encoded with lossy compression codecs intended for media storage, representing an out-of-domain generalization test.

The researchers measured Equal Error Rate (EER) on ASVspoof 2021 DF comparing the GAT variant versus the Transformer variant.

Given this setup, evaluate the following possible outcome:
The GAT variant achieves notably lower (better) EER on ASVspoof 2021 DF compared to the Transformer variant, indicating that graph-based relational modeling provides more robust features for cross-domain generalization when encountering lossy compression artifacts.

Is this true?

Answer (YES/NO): NO